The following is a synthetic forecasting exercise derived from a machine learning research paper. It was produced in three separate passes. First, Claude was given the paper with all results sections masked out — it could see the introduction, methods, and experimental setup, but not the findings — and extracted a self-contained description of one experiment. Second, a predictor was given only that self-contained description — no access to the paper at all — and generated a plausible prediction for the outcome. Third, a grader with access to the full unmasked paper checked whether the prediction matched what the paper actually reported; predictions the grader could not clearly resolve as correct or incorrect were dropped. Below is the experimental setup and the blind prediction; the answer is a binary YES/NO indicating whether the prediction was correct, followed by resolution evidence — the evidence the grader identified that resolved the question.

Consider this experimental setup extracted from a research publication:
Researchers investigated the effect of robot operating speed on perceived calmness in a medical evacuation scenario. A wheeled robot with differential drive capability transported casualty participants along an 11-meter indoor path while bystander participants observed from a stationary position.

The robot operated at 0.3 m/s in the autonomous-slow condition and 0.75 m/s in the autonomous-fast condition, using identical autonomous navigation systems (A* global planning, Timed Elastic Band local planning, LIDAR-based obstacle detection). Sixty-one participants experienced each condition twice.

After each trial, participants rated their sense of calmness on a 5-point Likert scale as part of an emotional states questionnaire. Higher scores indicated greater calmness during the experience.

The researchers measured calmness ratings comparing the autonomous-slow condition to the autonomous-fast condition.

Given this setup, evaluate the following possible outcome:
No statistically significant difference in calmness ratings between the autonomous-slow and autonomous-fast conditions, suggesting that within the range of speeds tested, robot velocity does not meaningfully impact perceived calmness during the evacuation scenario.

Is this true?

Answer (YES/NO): NO